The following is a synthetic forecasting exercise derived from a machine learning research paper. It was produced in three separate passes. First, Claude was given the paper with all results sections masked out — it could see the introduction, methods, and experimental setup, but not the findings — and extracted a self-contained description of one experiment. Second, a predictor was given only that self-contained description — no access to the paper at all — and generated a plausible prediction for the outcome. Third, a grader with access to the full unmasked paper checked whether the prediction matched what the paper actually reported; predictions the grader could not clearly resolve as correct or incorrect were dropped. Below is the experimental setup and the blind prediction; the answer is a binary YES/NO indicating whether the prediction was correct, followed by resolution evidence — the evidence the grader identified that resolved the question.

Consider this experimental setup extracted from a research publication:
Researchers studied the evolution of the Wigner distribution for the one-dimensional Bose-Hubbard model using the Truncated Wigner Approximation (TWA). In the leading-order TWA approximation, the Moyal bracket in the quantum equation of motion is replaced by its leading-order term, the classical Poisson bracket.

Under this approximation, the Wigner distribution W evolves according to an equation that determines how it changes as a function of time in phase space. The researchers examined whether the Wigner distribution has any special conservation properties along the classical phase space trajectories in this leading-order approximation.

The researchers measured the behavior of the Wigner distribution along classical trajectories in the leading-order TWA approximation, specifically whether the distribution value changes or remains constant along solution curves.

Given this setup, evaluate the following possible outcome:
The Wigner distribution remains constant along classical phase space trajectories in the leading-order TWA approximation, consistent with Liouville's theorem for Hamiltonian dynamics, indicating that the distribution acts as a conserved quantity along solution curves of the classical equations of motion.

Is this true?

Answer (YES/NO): YES